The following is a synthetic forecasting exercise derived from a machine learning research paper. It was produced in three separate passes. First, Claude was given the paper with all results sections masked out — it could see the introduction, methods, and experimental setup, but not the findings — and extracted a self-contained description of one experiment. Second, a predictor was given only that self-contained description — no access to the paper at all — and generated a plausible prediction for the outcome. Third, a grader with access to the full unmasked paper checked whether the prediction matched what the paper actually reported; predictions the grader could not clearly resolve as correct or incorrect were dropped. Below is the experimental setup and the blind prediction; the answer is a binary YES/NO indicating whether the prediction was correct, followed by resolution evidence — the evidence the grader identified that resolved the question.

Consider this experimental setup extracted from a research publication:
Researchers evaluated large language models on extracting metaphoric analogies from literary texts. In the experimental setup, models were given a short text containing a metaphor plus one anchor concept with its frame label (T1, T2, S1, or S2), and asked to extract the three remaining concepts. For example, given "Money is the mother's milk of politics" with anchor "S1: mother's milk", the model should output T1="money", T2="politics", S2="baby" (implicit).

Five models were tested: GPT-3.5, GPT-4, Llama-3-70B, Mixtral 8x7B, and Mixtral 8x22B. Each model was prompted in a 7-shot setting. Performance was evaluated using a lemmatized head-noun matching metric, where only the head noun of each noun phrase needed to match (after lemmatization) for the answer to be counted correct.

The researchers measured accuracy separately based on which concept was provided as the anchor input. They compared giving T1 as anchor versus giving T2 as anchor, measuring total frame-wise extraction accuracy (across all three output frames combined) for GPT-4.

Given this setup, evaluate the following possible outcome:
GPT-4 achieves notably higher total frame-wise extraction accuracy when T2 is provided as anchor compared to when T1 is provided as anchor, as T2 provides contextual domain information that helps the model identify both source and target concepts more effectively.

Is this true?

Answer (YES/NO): NO